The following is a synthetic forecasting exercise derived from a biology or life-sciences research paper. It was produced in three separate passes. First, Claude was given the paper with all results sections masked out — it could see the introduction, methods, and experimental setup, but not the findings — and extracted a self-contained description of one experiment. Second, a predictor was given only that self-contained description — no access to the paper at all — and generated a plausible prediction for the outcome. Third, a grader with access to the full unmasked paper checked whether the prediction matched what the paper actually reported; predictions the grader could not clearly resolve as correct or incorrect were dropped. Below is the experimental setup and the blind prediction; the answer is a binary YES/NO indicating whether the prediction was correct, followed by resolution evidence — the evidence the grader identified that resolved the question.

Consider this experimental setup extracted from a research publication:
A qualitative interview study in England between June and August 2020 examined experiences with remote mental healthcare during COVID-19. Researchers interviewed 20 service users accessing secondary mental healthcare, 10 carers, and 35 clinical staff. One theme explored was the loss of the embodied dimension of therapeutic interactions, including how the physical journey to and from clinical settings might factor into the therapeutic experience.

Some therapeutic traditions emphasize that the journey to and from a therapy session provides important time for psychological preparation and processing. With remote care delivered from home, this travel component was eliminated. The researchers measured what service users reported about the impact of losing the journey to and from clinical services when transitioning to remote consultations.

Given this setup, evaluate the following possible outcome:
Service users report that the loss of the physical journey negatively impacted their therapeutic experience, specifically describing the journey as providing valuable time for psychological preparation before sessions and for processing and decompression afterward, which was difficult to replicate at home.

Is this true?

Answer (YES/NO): YES